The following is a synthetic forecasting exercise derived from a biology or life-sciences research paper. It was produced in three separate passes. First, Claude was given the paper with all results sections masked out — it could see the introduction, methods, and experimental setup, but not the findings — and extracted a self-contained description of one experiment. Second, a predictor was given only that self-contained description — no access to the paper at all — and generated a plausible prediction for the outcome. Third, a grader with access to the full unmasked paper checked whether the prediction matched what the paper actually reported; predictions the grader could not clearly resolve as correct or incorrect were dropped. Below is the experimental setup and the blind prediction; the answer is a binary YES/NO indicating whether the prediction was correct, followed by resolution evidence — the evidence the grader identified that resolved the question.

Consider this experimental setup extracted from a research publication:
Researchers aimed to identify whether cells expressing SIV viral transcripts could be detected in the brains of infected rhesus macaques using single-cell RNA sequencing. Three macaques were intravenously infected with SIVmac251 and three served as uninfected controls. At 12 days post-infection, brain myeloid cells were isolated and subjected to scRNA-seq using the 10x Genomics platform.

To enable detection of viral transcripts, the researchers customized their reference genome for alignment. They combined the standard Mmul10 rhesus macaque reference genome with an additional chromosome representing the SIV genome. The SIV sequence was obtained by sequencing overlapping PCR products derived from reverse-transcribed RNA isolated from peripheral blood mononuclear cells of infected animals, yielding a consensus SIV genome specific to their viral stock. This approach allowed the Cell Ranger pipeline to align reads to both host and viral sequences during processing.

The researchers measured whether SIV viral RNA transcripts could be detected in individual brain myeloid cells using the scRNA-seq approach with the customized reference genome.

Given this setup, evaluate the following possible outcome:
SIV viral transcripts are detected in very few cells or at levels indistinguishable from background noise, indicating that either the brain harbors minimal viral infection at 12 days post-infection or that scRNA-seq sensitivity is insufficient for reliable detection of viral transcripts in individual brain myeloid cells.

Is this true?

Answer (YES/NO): NO